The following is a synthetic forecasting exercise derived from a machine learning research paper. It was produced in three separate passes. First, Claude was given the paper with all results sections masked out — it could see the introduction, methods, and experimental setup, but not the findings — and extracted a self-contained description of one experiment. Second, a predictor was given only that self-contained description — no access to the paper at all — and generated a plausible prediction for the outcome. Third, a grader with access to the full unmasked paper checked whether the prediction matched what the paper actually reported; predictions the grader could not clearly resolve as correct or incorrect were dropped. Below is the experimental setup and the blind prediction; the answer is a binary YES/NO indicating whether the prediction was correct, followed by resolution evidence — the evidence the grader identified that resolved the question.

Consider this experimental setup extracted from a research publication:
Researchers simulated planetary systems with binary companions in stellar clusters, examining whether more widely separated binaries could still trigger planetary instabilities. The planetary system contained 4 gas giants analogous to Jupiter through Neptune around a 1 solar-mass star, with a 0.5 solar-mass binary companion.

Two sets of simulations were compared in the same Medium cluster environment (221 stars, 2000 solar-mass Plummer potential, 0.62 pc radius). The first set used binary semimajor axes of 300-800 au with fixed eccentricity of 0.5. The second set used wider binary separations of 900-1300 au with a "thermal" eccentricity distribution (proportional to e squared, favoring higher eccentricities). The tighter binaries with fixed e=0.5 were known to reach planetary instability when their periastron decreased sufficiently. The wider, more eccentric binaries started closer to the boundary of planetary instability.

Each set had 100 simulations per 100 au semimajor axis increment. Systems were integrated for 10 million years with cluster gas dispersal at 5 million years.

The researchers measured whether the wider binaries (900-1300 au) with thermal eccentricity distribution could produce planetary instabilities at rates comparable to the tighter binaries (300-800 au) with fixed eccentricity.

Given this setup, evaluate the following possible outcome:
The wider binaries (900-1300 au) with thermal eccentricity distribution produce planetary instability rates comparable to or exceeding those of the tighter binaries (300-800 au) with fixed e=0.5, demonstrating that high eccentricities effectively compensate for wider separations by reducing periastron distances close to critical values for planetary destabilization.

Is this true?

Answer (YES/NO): YES